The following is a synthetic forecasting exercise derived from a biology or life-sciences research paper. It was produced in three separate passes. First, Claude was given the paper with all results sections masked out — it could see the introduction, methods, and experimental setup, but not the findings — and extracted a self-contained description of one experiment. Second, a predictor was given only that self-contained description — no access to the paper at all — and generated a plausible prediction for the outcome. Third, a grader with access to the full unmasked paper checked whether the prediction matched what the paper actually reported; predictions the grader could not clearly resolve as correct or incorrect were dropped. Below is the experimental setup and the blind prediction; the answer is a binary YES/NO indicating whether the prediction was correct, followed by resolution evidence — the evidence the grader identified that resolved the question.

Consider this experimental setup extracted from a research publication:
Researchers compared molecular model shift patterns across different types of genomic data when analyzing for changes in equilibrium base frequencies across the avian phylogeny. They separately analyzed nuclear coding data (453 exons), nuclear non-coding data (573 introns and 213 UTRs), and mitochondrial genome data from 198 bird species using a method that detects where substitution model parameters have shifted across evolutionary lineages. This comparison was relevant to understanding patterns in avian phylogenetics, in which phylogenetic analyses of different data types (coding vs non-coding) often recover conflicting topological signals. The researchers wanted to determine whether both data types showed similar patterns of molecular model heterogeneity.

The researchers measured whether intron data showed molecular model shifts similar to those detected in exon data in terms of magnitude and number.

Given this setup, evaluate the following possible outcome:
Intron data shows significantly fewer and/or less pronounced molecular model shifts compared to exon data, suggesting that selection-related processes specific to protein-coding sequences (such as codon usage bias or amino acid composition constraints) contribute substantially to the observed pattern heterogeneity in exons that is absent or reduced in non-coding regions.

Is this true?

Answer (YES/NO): NO